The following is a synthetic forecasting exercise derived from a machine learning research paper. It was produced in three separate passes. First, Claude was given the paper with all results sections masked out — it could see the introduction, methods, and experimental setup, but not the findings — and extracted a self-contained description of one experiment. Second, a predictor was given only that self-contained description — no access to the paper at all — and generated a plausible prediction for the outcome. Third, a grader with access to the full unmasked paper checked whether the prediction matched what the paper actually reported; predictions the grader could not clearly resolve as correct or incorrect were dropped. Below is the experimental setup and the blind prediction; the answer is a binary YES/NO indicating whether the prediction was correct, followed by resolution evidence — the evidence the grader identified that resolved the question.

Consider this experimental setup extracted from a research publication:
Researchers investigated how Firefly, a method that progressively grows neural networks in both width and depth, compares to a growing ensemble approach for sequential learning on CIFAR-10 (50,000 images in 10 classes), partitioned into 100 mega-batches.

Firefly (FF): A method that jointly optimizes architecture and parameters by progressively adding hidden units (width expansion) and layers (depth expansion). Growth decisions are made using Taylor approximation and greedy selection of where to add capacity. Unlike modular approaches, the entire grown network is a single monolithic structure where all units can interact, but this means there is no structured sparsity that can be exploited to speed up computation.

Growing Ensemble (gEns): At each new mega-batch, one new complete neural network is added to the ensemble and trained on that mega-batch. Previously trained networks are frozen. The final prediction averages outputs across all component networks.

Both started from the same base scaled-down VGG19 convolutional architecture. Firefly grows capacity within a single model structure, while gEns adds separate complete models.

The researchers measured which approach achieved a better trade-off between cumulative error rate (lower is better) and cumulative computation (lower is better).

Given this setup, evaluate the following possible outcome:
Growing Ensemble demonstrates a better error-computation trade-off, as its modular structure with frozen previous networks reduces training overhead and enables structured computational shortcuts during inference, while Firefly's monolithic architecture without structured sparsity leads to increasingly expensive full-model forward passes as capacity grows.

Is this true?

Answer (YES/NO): NO